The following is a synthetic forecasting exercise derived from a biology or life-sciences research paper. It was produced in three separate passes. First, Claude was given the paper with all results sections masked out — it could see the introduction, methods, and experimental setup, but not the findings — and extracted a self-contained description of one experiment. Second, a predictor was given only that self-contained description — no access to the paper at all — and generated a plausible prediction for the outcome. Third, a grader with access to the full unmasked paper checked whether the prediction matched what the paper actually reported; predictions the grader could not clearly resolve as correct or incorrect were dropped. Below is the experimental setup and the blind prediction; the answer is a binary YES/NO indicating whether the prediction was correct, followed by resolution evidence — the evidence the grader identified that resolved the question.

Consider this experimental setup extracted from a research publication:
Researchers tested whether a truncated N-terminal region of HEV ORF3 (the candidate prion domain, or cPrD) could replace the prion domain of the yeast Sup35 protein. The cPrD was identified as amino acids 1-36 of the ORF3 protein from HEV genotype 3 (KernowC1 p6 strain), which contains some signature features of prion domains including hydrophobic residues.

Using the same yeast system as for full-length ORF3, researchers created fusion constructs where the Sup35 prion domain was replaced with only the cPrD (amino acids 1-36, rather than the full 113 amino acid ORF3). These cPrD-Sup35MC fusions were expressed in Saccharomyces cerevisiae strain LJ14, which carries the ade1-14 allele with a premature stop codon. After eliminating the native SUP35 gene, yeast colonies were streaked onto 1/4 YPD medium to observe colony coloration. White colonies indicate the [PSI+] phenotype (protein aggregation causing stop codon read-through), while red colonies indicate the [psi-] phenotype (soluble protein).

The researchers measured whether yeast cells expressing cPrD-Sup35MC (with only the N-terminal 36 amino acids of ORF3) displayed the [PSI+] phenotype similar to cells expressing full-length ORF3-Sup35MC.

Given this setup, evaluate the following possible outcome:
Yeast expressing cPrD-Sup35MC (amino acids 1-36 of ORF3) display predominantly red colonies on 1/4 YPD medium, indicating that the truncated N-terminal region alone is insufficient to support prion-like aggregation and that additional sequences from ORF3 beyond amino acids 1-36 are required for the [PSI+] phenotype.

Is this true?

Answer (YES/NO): NO